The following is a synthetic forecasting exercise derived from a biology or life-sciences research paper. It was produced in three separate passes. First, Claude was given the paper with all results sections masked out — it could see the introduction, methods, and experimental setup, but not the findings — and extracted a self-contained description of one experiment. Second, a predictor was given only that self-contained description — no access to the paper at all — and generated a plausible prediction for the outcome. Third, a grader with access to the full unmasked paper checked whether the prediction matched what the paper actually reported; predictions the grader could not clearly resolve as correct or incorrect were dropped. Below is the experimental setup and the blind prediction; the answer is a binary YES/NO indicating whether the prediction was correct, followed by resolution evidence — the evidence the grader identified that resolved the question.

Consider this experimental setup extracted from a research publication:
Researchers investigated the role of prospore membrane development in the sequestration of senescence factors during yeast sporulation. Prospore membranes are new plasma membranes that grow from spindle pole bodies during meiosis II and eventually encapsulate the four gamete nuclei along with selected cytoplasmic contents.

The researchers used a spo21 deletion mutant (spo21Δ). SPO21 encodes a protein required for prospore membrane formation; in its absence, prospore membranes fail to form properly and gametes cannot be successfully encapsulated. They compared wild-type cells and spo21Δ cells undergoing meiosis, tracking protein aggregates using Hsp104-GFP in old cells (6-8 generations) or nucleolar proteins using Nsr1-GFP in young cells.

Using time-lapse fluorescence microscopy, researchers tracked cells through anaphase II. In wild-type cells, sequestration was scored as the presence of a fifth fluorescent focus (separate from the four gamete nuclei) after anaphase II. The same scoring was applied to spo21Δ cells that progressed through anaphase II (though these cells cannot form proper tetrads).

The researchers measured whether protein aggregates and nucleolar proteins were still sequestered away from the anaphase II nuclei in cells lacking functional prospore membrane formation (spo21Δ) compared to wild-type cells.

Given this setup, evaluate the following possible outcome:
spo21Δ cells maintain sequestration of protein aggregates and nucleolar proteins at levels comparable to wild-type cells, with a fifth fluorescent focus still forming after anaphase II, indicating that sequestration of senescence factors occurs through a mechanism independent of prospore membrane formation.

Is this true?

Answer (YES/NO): NO